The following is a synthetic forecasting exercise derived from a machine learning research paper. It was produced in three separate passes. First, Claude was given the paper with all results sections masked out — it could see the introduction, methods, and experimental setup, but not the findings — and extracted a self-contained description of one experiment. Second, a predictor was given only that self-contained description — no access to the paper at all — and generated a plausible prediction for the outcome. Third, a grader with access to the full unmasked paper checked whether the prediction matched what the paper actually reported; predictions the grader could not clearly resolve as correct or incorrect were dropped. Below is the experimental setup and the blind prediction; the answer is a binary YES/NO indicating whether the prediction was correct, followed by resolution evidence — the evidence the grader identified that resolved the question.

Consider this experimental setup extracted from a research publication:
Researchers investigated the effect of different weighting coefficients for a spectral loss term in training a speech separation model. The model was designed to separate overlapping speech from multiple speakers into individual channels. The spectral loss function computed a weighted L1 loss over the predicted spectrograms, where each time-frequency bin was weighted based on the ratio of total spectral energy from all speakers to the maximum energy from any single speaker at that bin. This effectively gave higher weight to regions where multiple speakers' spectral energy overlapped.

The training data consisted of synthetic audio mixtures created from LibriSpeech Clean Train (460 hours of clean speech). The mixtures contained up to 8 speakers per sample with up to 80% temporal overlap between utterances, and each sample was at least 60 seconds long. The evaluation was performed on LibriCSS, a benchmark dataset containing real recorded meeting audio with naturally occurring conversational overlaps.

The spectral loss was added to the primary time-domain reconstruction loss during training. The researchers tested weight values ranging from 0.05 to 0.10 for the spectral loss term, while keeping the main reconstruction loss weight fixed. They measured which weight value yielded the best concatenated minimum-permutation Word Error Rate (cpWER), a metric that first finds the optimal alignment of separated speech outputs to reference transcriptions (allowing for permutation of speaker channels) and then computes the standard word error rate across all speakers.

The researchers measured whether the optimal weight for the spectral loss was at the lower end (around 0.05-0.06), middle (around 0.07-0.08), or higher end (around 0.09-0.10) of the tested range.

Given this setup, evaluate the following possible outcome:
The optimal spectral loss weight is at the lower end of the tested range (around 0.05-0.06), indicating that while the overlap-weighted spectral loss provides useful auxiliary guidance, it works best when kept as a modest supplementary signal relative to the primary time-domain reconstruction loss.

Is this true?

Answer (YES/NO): NO